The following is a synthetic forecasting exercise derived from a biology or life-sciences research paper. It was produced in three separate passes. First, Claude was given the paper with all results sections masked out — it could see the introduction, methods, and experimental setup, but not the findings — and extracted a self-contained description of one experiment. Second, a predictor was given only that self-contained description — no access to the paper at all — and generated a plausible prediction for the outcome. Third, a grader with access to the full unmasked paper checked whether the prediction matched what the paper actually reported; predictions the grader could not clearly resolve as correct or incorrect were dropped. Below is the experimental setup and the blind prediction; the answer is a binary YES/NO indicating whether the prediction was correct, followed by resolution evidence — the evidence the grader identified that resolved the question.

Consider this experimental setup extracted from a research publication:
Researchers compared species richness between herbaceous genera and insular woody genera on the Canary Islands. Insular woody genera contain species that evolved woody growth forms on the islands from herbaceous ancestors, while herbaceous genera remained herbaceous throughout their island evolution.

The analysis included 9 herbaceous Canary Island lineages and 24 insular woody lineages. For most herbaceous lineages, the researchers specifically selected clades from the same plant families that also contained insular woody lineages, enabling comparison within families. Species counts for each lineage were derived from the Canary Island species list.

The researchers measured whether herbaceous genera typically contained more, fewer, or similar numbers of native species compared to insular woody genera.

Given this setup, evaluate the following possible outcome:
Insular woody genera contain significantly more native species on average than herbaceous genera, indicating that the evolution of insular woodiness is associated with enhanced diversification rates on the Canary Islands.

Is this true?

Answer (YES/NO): NO